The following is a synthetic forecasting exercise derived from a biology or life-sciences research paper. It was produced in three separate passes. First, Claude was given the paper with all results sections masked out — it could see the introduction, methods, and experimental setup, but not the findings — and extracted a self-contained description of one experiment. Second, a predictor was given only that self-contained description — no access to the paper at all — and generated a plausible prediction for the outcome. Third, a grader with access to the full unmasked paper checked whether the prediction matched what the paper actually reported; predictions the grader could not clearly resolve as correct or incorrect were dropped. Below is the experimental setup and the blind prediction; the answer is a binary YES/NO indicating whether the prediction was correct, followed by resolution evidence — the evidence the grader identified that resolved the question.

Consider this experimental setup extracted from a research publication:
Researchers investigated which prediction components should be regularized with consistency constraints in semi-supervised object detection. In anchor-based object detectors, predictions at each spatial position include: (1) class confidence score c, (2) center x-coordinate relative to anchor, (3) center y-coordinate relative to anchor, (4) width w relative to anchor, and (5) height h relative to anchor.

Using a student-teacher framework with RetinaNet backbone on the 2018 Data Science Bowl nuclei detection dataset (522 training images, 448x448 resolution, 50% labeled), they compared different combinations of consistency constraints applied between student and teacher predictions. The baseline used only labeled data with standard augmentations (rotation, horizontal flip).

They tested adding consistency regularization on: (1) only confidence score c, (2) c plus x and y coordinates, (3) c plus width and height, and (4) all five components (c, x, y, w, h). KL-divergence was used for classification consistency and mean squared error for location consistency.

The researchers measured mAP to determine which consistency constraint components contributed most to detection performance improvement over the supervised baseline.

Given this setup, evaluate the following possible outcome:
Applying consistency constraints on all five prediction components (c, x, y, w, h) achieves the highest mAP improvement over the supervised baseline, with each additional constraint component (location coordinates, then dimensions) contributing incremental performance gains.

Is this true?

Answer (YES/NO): YES